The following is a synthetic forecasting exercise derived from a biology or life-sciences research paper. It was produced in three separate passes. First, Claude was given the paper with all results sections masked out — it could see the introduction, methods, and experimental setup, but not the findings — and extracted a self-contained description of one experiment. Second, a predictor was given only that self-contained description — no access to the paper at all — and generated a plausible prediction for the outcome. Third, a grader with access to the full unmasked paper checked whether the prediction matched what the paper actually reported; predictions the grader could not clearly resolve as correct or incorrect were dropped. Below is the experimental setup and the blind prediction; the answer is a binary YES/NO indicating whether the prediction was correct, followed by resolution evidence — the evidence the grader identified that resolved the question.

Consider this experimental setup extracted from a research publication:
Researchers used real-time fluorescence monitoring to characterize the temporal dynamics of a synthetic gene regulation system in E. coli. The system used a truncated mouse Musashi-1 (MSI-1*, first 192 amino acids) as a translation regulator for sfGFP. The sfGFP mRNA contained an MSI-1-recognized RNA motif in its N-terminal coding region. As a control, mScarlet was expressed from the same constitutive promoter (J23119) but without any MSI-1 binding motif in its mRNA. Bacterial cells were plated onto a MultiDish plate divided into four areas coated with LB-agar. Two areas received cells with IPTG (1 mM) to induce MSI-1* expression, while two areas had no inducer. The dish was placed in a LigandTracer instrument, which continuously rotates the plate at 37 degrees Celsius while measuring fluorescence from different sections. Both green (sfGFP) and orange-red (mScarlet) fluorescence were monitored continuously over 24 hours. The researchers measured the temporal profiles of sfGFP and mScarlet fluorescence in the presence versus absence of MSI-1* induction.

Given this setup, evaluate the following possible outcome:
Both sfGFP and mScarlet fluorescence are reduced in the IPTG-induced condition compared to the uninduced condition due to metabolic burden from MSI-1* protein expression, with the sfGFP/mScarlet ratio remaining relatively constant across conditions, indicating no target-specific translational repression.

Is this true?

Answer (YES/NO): NO